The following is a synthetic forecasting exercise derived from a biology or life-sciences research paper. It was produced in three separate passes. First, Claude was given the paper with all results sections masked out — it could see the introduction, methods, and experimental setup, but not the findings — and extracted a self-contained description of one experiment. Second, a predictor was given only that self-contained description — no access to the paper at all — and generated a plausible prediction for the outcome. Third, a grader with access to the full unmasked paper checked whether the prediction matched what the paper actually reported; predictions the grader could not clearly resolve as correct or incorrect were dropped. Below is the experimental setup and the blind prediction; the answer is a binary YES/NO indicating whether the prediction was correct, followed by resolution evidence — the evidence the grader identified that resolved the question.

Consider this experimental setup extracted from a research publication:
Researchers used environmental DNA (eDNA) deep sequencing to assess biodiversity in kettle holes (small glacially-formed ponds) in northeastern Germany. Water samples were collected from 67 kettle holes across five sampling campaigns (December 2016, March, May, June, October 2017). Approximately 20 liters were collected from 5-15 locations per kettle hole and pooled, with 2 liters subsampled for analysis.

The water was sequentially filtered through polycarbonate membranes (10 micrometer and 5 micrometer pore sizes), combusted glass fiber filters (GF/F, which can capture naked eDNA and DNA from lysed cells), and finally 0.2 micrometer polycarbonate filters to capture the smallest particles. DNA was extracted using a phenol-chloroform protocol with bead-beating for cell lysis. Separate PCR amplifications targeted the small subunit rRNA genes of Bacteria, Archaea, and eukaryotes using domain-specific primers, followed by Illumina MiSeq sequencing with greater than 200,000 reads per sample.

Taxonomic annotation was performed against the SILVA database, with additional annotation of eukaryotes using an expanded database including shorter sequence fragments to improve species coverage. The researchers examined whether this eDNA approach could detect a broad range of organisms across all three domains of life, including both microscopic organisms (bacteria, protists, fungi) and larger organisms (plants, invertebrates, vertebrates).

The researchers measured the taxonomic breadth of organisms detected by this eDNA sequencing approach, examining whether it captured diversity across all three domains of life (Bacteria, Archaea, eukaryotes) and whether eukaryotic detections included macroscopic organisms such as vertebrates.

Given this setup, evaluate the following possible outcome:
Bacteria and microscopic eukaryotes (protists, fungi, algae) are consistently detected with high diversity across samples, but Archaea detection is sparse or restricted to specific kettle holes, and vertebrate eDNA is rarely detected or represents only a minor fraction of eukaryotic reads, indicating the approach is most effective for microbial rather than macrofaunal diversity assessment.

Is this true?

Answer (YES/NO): NO